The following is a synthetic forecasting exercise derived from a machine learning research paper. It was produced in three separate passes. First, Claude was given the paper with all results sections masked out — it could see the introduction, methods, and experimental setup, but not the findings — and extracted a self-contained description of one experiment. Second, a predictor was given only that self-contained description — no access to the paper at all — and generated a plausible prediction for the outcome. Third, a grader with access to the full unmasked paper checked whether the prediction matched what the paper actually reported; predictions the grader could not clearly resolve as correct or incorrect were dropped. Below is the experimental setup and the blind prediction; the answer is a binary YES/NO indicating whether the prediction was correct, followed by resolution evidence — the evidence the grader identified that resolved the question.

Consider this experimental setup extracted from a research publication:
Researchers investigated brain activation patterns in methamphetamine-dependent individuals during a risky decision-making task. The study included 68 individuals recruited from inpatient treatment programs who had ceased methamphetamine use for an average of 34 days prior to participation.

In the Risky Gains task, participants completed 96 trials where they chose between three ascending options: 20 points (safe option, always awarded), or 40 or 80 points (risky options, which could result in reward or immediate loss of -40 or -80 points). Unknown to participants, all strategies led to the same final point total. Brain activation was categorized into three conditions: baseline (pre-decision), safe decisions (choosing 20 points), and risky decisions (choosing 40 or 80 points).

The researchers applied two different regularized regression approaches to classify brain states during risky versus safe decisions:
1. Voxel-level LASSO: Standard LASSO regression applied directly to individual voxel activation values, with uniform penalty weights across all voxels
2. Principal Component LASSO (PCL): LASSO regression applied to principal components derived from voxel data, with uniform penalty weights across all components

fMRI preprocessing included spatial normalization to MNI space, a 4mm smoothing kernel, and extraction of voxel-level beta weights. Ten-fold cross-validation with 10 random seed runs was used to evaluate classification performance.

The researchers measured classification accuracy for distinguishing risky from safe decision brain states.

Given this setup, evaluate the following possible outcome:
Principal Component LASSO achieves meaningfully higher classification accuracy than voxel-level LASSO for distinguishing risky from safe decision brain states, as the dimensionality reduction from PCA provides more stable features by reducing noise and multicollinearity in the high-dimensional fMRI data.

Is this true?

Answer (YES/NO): YES